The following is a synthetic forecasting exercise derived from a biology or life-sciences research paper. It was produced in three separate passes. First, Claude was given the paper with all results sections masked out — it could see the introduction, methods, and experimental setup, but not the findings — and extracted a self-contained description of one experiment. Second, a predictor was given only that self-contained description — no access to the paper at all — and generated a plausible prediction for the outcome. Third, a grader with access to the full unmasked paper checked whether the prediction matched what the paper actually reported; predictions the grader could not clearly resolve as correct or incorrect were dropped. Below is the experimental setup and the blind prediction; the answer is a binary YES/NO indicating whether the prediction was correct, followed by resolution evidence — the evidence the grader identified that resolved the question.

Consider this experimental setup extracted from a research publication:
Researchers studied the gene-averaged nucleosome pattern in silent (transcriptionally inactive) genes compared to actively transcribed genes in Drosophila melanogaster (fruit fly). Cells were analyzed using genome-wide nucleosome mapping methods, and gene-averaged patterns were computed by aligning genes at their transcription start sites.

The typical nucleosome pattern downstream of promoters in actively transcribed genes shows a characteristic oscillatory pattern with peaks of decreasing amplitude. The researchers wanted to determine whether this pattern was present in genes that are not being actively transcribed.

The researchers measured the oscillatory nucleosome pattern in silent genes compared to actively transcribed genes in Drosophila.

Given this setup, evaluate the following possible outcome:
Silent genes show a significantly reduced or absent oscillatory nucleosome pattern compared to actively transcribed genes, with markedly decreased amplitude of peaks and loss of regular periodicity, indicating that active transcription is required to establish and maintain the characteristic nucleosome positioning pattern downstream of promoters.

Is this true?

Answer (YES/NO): YES